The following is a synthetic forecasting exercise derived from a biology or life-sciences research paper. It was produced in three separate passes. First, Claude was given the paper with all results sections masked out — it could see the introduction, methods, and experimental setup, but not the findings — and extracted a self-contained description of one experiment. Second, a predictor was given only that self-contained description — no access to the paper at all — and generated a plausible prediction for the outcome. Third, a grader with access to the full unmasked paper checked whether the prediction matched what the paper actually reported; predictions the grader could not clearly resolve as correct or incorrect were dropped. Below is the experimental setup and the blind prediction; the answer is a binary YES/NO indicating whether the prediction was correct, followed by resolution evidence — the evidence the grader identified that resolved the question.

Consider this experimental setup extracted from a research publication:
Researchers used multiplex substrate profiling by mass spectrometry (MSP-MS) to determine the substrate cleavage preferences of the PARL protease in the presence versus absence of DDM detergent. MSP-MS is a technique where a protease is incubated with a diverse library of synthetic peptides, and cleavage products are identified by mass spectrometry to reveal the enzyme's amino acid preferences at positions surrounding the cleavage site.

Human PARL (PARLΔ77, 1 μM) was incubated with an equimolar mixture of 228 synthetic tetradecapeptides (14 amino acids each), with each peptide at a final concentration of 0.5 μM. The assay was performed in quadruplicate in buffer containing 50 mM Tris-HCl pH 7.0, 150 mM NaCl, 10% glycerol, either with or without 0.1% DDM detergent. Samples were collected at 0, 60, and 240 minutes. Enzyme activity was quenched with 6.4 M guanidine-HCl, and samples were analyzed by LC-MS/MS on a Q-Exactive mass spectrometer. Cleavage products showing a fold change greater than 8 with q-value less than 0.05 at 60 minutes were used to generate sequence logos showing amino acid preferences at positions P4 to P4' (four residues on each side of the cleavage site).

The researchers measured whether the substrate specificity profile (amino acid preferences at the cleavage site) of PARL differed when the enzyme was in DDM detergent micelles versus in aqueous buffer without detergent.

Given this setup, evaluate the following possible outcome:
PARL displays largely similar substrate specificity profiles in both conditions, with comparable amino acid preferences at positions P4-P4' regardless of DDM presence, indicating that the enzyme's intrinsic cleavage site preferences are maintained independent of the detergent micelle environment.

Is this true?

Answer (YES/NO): NO